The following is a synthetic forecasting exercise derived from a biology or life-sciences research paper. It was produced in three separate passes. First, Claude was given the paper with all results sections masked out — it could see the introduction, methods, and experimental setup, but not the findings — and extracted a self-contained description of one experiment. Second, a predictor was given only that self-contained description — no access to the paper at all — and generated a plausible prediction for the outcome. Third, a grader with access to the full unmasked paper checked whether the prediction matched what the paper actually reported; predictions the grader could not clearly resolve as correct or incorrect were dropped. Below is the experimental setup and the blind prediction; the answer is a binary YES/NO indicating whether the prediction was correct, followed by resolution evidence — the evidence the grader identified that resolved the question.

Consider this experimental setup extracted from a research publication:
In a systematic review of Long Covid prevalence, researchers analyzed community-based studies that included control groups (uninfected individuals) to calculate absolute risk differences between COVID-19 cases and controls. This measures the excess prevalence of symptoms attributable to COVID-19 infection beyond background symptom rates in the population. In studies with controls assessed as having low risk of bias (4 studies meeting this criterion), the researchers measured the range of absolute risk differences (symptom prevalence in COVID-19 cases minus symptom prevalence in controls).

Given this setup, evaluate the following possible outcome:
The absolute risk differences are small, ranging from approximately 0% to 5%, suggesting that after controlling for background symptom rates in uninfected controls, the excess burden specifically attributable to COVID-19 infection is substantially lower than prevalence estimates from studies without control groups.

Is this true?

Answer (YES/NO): NO